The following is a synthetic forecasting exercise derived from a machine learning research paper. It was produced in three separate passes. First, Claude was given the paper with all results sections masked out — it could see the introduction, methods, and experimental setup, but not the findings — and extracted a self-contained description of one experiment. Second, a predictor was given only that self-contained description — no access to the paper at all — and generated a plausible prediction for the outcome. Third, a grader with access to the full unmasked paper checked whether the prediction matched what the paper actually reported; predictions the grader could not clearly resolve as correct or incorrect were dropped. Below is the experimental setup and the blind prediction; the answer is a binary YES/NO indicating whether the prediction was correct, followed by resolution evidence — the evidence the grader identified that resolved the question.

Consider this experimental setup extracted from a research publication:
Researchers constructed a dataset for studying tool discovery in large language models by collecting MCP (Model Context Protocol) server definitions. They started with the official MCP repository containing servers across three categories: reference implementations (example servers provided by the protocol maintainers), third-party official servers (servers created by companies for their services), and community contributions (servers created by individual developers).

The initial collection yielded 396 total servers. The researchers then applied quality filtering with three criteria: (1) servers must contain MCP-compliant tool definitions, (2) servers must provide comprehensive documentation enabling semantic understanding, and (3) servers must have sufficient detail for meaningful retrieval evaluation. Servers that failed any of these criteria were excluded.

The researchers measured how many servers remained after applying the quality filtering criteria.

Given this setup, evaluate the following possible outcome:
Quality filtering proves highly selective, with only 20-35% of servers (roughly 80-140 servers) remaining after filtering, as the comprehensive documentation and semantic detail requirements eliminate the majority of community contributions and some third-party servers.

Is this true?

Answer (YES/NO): NO